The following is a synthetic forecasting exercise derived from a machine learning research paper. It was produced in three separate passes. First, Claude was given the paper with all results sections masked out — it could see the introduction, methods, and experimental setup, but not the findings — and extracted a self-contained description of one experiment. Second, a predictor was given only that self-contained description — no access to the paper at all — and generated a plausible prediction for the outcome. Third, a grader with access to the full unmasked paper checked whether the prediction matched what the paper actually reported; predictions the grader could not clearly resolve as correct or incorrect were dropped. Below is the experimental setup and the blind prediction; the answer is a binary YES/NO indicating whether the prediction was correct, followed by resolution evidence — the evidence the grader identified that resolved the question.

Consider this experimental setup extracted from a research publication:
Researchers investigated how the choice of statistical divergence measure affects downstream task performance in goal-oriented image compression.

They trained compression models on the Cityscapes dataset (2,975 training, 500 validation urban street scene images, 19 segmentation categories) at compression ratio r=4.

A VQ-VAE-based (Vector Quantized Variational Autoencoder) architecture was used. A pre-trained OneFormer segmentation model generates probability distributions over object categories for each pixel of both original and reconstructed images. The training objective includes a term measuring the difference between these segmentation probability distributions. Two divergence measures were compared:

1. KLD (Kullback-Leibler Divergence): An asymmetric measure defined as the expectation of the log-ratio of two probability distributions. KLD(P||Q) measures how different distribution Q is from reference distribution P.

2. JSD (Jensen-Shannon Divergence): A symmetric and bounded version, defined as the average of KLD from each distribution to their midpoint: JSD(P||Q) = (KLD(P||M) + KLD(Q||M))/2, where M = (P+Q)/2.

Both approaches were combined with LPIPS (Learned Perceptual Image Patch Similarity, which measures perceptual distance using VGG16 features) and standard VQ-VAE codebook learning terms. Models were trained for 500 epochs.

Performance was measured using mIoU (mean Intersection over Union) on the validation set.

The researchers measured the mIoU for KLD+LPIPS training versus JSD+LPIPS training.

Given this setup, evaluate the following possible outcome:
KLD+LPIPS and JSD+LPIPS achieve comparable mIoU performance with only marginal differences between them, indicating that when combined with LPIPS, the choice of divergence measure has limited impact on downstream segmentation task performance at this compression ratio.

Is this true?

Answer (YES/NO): YES